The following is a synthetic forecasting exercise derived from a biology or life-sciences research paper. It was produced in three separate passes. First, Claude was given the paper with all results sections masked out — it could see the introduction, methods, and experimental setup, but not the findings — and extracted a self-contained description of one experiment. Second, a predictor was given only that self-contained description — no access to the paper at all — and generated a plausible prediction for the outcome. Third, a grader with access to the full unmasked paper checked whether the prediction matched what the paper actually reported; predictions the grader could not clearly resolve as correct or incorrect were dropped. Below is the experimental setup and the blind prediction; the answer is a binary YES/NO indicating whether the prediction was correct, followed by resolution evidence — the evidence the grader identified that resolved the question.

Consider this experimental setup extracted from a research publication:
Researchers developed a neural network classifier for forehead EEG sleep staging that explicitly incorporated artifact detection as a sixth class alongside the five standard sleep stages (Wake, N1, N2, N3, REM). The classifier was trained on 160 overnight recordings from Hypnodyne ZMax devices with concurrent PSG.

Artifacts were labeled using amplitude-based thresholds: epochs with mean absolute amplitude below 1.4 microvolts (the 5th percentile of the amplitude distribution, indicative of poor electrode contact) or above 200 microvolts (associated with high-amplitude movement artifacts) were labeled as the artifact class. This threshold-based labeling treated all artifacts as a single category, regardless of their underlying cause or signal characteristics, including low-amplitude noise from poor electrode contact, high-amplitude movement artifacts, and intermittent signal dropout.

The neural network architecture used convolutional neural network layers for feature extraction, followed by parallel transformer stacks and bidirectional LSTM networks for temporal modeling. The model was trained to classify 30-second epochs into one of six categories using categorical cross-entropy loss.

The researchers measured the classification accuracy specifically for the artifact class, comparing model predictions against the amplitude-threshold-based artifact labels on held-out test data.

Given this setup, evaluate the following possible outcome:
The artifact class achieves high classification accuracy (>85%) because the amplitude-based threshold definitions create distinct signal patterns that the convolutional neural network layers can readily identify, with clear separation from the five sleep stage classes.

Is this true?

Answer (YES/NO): NO